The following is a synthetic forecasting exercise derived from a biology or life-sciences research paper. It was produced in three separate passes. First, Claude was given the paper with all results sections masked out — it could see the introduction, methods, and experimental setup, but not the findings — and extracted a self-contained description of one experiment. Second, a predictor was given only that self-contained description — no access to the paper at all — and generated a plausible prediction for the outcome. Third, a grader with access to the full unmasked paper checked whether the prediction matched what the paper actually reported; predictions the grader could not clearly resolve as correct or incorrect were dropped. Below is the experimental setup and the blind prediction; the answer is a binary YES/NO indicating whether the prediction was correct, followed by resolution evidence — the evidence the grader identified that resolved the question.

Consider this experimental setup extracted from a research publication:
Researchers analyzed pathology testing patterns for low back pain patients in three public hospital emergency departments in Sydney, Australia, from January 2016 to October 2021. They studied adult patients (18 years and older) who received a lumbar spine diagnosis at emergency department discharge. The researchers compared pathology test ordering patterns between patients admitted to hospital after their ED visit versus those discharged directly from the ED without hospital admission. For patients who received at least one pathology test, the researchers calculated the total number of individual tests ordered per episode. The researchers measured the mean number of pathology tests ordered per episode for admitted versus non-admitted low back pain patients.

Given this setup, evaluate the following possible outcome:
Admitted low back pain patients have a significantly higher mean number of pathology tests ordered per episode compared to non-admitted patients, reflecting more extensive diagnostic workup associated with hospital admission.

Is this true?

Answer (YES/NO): YES